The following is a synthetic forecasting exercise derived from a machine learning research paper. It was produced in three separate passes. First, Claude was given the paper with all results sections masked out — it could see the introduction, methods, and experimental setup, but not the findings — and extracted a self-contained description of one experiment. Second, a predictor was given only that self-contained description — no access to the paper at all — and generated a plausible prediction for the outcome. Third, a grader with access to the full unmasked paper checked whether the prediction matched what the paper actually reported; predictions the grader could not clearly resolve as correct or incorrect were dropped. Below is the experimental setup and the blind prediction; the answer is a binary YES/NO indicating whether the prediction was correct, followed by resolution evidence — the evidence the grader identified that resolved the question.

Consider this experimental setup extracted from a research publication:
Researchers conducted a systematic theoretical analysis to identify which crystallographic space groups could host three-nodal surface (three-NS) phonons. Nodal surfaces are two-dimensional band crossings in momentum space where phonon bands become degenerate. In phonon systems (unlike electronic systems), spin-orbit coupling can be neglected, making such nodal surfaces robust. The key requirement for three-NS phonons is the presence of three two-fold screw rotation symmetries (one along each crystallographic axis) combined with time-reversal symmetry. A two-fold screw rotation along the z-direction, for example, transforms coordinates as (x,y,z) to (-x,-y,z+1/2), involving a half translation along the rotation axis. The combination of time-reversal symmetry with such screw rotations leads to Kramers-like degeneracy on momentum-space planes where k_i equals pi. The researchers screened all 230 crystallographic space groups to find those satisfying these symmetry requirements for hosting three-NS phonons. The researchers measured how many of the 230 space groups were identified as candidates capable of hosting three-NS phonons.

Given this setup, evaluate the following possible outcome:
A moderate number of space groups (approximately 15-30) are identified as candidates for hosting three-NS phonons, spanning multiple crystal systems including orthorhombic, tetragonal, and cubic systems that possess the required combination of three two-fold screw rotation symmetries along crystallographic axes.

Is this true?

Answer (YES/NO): NO